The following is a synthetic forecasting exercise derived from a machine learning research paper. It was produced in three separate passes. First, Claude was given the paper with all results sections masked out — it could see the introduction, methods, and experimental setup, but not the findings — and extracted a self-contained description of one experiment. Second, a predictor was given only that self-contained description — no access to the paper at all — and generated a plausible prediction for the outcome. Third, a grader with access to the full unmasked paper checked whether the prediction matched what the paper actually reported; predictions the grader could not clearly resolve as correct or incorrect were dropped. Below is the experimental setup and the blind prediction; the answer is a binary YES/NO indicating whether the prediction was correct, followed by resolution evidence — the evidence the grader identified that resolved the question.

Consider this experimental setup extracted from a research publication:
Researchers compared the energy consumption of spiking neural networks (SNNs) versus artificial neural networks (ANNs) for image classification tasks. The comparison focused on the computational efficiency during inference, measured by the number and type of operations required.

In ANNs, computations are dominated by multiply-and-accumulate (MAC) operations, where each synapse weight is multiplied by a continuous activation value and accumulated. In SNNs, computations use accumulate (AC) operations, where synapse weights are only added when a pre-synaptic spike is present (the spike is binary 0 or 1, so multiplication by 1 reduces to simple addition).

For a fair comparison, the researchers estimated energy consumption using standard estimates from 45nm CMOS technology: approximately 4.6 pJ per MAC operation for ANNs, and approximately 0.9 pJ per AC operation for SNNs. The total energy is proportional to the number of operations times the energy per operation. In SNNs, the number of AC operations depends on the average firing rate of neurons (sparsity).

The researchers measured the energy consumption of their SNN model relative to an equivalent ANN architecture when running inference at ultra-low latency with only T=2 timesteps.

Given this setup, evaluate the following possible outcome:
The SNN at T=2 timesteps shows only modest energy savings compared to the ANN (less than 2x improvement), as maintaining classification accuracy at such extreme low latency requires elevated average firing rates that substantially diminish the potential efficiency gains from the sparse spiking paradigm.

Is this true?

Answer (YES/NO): NO